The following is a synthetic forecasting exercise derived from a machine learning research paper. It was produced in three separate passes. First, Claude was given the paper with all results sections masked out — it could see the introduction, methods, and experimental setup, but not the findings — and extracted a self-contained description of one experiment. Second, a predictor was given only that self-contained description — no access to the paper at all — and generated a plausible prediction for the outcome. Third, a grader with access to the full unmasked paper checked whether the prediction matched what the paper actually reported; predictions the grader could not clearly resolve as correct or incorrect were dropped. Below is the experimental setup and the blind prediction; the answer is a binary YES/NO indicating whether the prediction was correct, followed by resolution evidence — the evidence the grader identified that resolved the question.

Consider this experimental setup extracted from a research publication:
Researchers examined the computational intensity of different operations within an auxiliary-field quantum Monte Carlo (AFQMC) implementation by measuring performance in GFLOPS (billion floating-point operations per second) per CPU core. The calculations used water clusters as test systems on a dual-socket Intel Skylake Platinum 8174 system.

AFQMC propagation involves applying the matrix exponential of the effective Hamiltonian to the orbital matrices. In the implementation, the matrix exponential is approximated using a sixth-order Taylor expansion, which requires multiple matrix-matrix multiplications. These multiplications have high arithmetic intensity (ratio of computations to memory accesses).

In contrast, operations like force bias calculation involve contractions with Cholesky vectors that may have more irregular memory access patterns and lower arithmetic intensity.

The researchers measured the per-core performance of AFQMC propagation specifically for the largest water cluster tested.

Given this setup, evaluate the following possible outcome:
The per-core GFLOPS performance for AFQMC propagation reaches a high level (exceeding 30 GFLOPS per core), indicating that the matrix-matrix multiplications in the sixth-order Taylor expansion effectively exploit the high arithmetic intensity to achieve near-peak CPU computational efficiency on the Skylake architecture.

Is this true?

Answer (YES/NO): YES